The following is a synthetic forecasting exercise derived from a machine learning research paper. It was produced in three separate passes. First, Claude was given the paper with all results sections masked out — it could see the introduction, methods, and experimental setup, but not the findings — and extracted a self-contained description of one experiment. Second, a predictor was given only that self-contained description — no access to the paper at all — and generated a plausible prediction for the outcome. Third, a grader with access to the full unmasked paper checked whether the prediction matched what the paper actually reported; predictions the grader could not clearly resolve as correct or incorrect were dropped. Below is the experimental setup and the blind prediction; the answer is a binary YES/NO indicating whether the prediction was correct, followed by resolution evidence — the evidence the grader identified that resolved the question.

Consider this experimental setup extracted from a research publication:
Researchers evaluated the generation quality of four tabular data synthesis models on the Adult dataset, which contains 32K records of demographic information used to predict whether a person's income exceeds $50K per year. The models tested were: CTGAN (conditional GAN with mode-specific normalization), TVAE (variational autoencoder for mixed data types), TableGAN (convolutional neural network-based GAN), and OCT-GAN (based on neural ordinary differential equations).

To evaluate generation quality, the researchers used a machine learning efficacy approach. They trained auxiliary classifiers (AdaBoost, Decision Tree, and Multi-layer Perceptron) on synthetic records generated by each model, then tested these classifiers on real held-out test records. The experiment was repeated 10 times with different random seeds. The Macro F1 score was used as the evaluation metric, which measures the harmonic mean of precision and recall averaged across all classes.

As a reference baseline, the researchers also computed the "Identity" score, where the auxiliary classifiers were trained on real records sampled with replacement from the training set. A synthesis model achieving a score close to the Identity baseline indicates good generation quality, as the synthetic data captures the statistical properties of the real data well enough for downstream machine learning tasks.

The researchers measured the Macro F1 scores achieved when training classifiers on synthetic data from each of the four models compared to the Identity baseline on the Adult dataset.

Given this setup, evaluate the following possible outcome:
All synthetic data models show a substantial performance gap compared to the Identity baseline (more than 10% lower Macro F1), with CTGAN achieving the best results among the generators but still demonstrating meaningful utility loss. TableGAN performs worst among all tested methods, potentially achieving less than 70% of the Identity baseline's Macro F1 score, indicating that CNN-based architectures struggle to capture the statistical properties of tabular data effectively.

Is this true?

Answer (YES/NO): NO